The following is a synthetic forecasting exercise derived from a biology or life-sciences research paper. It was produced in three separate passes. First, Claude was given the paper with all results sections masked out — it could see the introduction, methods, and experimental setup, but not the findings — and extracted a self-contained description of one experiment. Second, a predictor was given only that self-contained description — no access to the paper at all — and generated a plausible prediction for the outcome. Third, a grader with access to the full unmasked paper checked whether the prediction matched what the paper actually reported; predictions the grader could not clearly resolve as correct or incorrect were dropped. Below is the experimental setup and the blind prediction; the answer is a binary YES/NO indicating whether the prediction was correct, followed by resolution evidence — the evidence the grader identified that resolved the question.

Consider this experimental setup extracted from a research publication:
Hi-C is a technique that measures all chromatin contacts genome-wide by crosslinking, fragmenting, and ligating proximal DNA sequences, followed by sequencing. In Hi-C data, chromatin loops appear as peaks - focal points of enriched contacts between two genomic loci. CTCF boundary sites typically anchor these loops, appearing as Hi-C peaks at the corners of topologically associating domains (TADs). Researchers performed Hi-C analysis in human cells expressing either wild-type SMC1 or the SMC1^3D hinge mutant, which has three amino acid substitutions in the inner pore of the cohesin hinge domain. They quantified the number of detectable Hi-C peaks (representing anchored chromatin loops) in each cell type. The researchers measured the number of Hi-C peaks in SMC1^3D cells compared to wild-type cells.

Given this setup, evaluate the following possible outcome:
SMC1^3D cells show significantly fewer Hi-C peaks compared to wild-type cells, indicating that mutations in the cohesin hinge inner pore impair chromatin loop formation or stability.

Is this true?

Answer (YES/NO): YES